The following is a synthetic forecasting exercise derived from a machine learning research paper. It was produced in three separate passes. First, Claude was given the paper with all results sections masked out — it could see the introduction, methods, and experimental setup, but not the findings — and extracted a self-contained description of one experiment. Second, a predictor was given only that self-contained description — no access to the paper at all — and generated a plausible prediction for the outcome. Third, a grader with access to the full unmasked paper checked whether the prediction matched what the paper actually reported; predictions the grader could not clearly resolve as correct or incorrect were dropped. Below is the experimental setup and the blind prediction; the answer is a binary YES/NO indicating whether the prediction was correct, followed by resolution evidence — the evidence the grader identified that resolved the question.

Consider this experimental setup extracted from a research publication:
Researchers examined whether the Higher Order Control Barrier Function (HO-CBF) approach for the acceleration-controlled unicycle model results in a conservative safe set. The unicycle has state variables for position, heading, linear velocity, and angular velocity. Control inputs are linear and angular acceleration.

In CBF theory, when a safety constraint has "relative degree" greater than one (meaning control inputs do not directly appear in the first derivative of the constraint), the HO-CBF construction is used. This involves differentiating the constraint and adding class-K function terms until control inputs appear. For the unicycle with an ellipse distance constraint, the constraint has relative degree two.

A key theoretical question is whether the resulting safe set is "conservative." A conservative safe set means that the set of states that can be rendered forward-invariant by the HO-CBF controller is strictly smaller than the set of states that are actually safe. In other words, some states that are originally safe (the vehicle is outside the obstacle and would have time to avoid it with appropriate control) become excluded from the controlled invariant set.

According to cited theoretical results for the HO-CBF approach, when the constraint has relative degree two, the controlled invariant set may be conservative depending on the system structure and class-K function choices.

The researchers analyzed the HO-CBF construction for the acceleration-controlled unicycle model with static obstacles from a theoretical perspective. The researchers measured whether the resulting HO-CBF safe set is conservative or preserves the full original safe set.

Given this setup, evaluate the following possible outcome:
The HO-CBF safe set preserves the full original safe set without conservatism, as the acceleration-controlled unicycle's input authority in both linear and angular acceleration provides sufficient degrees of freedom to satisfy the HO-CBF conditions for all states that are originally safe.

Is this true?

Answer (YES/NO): NO